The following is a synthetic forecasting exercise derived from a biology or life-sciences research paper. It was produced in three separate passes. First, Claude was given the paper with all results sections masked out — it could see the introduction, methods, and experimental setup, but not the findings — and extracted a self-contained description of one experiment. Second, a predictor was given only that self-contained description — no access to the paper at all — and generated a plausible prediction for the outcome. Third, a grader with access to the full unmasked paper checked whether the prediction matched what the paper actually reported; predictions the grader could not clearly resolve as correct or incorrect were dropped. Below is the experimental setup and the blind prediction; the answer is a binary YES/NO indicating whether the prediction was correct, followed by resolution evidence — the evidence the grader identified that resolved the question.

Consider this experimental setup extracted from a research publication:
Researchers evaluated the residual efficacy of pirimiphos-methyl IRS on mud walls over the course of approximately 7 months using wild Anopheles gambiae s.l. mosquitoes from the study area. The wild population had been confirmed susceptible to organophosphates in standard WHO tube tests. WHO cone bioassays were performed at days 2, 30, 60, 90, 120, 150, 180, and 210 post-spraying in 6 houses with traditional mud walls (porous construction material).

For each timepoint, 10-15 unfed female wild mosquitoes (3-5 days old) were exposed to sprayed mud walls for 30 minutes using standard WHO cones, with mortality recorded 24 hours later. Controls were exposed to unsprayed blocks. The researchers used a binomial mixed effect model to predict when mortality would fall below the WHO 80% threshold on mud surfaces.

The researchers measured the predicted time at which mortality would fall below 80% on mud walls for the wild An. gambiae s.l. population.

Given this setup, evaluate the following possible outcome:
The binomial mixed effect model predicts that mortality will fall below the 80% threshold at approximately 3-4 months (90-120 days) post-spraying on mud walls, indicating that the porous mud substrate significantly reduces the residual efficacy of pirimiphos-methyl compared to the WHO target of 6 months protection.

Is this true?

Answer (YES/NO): NO